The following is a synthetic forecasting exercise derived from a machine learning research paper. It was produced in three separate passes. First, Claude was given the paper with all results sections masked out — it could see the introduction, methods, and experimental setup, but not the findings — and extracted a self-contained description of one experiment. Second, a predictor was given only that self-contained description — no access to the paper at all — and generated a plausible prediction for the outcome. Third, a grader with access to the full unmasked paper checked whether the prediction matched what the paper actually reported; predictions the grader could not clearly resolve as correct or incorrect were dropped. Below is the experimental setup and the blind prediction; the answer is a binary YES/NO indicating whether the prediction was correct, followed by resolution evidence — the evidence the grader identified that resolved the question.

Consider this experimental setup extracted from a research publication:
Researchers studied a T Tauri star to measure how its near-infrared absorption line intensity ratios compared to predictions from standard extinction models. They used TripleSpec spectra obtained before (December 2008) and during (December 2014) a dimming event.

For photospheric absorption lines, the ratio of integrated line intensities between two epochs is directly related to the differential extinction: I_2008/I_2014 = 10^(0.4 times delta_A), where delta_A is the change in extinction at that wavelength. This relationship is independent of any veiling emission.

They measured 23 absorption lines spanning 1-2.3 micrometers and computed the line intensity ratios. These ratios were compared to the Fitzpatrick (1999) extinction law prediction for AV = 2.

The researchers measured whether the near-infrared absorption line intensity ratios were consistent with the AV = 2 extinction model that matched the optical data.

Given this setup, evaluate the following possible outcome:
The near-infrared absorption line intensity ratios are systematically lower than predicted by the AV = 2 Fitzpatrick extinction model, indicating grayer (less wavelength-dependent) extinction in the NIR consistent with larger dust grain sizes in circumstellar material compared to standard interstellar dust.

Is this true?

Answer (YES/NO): NO